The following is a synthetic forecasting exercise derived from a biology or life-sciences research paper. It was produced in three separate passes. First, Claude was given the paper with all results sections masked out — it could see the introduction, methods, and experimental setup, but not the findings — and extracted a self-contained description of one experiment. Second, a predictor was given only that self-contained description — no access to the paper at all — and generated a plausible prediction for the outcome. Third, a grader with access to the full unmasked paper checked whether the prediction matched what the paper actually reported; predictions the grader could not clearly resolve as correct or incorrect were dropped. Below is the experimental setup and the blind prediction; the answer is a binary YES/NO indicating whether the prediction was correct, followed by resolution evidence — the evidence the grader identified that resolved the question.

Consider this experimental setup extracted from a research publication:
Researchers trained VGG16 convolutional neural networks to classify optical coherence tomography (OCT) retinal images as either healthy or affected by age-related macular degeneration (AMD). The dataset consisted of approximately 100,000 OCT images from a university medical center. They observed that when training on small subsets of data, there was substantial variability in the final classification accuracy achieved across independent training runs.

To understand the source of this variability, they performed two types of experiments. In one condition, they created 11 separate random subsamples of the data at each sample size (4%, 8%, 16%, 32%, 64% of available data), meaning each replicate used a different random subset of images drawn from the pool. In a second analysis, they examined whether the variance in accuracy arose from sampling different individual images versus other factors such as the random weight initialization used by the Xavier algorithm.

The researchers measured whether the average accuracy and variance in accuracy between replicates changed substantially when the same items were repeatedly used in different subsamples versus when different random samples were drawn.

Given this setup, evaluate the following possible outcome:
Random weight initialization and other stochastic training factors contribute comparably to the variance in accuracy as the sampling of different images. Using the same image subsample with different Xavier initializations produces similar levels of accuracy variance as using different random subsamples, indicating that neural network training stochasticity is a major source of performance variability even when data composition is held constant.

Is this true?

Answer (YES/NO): YES